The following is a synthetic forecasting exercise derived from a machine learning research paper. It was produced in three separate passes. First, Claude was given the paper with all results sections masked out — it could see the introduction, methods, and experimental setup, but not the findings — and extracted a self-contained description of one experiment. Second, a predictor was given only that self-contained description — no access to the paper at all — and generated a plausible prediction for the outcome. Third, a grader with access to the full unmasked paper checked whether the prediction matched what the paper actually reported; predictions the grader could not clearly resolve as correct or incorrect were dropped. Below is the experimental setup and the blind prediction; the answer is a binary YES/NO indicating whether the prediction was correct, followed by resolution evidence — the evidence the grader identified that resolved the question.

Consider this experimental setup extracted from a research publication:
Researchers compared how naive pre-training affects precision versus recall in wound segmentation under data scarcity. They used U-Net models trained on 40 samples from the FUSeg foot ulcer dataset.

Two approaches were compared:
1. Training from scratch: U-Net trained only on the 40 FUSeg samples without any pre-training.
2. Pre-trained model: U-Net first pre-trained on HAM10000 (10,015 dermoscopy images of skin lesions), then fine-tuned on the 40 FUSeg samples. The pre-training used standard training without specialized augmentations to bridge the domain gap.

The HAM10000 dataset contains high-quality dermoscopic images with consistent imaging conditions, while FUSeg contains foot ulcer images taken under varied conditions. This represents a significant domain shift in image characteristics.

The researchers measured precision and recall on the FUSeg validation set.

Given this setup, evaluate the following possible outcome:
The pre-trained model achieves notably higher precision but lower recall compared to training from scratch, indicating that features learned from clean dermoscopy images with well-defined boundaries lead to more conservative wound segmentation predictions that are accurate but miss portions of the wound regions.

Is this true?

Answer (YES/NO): YES